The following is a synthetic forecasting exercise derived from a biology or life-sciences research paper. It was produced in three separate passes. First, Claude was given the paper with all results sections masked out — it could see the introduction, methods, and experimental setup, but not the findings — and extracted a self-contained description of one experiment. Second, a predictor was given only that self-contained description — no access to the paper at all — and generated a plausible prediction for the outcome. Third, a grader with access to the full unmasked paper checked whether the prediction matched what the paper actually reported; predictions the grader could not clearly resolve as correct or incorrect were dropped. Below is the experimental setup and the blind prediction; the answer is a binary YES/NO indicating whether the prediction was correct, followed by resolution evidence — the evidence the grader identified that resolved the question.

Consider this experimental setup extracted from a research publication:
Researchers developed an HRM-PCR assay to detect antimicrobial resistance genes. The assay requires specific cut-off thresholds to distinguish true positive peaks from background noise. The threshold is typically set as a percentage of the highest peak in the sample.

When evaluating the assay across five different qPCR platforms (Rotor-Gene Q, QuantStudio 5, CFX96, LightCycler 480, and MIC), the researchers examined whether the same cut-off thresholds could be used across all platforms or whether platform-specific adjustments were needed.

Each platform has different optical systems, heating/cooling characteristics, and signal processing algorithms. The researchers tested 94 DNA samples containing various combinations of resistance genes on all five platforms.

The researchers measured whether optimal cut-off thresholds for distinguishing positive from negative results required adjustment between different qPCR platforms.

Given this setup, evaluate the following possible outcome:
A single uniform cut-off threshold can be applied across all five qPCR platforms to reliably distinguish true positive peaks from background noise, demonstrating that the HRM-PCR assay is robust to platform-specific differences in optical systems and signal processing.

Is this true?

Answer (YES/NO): NO